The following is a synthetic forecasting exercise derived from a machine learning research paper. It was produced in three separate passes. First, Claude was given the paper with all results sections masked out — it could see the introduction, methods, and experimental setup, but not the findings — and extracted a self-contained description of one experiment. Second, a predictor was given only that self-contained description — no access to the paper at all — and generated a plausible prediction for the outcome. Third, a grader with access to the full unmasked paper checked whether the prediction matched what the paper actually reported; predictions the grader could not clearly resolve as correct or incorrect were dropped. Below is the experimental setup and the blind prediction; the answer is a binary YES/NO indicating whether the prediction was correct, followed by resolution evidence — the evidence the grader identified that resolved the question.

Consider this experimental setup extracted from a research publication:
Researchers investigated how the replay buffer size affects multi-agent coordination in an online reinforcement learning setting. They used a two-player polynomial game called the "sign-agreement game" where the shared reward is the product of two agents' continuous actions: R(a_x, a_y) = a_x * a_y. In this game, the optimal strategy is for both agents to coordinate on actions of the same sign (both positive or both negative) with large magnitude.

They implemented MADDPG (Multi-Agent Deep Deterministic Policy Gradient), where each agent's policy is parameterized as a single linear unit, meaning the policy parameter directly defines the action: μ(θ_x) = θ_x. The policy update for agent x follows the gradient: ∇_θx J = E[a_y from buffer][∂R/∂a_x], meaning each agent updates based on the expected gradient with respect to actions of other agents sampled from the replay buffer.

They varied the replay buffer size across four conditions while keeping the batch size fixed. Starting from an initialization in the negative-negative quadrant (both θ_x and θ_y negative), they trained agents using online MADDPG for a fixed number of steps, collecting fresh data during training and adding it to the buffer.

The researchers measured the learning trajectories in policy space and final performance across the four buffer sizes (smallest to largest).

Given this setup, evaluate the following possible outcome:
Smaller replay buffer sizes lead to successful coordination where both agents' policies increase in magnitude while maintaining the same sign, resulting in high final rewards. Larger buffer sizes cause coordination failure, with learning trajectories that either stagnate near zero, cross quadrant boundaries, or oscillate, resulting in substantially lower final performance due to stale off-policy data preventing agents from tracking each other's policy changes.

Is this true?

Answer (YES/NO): NO